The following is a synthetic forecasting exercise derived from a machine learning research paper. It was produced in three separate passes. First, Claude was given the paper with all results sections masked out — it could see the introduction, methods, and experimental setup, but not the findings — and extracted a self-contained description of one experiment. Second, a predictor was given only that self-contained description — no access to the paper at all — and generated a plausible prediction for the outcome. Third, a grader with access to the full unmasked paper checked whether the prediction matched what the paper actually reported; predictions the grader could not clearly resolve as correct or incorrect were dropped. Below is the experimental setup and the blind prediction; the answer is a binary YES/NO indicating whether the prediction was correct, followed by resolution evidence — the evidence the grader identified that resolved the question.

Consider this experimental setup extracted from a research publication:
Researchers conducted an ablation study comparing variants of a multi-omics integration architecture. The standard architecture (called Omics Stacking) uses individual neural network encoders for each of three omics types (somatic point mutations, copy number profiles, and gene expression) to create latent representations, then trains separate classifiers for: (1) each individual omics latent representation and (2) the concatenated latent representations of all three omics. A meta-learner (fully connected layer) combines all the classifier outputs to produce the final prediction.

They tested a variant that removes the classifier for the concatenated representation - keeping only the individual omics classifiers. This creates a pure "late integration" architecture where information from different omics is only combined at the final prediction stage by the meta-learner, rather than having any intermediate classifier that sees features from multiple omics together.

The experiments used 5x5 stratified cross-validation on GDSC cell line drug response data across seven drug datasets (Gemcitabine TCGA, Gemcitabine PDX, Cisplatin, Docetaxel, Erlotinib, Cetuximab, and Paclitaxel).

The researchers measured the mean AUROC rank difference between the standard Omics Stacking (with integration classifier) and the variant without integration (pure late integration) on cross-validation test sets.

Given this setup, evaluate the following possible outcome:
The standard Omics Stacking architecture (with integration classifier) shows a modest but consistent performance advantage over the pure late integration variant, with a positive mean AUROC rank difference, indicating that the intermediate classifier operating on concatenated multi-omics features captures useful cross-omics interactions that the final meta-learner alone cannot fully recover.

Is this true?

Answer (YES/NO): NO